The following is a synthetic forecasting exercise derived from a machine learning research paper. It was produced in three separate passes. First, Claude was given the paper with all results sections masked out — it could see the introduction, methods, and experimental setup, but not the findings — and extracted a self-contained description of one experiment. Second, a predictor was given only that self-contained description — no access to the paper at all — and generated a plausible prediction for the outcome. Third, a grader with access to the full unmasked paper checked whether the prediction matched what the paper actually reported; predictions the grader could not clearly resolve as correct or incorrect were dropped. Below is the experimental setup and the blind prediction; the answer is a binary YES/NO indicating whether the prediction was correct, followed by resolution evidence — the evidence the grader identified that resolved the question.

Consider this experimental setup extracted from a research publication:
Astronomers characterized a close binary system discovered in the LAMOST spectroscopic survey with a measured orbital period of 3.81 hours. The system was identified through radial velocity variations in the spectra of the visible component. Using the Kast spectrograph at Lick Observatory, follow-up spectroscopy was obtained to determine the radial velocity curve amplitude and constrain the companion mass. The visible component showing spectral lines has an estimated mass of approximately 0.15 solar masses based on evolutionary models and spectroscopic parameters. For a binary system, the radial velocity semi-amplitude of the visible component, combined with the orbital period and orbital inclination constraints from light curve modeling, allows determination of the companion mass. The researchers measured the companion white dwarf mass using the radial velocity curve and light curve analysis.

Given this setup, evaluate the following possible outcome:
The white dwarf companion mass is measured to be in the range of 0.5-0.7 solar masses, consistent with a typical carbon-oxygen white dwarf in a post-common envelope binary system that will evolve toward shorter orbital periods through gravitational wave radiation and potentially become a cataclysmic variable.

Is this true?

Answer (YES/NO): NO